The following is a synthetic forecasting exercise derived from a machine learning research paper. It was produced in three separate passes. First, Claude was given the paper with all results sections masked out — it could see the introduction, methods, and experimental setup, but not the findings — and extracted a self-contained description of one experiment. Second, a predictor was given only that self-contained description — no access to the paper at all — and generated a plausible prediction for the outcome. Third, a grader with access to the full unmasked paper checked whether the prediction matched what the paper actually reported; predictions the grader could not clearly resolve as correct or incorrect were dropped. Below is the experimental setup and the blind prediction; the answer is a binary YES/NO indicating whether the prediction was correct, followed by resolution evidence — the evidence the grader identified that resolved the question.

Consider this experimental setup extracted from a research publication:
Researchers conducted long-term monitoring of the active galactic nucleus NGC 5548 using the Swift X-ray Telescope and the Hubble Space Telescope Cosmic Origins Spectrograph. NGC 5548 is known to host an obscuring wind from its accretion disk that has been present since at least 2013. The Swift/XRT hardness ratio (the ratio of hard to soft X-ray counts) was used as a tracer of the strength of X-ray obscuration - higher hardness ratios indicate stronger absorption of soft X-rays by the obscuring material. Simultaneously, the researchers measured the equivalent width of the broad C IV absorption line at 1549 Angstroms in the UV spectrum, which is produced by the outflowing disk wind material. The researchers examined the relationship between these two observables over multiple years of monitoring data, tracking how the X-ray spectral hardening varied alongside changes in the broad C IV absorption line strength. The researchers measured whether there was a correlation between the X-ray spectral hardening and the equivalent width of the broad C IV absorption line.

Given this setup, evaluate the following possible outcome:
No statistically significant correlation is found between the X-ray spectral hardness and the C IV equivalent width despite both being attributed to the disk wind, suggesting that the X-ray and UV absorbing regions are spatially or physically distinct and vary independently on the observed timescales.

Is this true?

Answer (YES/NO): NO